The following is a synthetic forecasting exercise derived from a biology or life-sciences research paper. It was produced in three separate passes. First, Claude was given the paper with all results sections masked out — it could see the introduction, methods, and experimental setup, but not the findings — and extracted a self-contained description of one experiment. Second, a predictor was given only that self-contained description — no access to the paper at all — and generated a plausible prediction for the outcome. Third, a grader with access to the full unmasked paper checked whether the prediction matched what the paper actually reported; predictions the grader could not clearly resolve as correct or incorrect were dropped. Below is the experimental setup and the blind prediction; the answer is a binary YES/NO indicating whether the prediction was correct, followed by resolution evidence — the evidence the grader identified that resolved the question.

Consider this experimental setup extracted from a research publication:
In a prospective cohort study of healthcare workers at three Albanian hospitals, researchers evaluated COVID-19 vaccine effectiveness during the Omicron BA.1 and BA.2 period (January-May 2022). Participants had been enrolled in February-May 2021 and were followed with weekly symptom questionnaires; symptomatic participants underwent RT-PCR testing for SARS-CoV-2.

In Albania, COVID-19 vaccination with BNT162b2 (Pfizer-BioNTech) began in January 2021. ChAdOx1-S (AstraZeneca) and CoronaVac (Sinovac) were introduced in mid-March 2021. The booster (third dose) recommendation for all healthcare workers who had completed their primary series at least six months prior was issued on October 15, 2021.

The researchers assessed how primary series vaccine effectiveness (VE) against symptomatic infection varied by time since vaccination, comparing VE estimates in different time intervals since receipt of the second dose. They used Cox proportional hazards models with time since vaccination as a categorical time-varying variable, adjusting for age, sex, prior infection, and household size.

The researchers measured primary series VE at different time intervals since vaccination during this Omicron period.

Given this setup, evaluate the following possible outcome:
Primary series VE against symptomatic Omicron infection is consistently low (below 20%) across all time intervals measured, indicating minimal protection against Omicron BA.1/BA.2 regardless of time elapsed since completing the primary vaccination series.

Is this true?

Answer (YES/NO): NO